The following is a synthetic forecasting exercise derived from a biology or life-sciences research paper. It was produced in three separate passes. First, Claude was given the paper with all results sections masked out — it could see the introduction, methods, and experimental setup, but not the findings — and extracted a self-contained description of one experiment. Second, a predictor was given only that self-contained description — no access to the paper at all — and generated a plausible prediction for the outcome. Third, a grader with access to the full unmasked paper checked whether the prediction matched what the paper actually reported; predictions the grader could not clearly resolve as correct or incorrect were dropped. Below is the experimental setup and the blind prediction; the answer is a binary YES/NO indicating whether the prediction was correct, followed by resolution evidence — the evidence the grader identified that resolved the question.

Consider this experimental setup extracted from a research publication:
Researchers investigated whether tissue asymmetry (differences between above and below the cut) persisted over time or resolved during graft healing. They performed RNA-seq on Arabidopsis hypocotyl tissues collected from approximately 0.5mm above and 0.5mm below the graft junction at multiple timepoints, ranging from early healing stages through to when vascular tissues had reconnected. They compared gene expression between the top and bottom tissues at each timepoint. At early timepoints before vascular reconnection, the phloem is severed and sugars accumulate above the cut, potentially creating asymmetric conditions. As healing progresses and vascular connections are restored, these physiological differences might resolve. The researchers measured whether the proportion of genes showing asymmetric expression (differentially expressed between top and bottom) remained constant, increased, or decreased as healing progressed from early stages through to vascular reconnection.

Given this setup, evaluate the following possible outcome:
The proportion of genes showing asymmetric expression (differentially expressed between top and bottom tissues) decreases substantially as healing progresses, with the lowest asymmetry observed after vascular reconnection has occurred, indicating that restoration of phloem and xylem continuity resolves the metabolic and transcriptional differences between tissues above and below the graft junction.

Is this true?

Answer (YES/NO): YES